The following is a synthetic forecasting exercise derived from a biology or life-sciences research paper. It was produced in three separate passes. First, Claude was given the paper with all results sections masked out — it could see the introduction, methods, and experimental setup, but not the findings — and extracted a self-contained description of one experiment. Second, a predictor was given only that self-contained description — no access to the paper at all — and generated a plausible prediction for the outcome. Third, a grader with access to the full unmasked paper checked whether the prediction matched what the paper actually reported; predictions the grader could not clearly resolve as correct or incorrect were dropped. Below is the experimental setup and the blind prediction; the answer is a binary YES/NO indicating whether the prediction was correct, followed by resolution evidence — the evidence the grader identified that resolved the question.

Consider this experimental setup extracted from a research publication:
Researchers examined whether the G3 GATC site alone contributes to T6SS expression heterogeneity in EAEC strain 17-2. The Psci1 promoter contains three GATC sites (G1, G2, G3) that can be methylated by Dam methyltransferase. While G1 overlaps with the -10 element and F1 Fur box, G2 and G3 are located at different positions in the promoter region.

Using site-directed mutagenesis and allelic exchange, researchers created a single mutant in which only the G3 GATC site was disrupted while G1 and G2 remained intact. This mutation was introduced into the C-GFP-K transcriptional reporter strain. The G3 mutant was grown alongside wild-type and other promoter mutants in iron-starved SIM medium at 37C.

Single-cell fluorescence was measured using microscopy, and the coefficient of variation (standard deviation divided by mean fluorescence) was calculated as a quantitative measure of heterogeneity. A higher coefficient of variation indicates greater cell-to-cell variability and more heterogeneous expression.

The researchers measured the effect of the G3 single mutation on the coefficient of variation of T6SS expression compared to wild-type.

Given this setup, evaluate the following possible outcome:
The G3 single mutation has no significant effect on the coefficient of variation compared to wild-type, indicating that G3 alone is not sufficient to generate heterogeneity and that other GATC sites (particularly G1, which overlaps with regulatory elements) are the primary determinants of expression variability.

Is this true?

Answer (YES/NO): NO